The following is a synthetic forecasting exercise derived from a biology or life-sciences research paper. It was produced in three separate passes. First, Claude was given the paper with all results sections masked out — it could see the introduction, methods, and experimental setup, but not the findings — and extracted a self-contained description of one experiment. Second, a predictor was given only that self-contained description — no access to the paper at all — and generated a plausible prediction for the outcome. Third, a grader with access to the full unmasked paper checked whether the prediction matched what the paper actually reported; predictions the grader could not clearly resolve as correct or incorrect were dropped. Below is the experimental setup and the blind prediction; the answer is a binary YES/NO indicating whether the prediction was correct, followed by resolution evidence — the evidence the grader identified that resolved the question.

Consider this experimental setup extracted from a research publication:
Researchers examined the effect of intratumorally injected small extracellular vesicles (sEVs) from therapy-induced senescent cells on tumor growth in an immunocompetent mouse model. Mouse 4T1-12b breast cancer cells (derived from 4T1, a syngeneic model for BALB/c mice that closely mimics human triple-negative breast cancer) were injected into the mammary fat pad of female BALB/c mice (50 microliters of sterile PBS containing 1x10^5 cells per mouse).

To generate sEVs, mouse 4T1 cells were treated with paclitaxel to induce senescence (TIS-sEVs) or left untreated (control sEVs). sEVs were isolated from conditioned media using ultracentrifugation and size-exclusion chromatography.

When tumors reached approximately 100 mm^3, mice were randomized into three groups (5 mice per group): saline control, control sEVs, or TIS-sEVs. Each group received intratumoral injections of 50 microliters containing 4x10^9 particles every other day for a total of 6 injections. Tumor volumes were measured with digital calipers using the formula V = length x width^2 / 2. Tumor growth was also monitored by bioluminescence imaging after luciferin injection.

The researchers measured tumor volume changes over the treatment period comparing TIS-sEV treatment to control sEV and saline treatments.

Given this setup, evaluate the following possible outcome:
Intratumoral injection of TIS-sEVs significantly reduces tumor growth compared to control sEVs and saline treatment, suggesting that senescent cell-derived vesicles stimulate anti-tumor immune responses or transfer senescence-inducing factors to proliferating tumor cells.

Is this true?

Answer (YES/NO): YES